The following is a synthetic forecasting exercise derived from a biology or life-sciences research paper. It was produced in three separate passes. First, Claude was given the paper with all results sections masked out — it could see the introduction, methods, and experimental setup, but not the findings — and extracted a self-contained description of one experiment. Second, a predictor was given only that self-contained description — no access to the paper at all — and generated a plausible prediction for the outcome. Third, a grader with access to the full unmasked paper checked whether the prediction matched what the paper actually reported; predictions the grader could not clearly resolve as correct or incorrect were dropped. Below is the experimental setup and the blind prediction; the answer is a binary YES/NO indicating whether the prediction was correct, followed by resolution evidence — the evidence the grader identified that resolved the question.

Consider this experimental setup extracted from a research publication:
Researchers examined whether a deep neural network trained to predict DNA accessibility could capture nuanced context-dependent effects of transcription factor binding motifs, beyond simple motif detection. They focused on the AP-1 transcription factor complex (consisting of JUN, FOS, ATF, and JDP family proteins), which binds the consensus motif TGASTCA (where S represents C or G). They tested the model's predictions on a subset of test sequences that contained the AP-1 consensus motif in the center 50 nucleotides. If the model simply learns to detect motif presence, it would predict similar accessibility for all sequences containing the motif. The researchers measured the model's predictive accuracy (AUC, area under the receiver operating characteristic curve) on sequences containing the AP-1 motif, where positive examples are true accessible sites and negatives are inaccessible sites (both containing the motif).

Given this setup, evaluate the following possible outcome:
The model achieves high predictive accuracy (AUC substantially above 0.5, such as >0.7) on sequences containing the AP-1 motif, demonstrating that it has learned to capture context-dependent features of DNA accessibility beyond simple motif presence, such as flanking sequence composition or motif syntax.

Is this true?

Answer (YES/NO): YES